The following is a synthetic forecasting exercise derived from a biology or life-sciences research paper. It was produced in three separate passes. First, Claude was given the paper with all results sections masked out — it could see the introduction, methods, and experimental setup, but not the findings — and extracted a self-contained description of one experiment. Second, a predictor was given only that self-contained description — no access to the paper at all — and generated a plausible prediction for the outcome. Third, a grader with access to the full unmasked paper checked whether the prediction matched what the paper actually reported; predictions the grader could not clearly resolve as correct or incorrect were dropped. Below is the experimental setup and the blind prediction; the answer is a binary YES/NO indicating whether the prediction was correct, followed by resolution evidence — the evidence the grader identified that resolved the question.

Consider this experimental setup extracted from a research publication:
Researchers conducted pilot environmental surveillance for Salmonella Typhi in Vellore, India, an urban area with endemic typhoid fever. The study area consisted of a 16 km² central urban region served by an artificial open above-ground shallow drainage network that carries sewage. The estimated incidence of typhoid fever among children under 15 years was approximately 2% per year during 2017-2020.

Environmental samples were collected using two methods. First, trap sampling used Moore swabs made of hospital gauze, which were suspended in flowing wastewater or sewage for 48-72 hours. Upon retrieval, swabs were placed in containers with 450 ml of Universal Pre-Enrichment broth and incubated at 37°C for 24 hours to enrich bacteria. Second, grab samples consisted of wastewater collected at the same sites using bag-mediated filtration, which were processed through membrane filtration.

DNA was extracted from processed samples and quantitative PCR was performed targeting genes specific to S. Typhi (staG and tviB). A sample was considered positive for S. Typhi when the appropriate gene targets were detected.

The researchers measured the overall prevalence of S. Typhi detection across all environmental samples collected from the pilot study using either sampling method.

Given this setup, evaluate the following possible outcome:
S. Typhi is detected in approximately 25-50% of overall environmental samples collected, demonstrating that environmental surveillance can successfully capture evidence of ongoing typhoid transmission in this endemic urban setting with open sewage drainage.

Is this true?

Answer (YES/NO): NO